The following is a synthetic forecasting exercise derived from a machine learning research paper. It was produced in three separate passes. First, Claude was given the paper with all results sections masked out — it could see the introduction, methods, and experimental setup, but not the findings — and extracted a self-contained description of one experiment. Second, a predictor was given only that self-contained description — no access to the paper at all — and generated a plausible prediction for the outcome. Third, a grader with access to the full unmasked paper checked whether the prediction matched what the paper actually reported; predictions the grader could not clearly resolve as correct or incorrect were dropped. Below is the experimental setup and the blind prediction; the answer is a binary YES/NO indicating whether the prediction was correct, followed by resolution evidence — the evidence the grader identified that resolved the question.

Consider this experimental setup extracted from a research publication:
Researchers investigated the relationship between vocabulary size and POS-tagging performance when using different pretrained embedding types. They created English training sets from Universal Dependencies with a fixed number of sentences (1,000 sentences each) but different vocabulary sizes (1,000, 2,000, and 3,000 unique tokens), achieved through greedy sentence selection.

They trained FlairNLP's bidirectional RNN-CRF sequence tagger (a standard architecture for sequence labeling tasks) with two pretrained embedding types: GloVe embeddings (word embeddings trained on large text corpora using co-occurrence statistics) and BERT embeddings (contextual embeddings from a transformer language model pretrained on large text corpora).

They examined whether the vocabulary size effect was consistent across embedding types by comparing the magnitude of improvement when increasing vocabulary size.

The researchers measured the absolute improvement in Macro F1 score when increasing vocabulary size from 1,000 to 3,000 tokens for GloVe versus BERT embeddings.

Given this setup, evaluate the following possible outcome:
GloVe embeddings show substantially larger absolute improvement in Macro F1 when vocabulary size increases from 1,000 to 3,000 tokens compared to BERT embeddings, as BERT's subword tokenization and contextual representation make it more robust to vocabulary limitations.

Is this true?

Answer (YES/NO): YES